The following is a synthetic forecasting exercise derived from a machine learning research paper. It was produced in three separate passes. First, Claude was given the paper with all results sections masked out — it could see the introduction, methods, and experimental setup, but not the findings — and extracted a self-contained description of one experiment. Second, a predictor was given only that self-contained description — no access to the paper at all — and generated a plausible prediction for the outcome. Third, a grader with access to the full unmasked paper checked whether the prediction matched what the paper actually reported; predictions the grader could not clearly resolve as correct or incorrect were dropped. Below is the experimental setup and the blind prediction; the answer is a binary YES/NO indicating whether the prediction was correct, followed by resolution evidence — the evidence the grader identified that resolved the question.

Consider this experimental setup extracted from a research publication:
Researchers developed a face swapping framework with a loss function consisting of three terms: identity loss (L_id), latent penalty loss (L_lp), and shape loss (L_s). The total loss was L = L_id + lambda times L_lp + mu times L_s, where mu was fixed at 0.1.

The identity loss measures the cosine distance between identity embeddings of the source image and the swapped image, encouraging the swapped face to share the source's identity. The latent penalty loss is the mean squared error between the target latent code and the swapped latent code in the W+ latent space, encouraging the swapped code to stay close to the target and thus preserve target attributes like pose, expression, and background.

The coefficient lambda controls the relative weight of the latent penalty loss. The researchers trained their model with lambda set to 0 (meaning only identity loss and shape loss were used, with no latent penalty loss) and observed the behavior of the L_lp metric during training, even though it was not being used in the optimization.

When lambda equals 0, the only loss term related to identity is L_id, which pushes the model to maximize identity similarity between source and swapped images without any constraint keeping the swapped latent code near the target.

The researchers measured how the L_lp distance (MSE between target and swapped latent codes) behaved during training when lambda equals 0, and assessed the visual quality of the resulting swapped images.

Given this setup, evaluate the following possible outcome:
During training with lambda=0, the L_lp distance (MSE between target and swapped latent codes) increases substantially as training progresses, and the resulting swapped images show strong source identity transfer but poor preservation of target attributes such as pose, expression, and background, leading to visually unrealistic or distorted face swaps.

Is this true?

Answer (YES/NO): NO